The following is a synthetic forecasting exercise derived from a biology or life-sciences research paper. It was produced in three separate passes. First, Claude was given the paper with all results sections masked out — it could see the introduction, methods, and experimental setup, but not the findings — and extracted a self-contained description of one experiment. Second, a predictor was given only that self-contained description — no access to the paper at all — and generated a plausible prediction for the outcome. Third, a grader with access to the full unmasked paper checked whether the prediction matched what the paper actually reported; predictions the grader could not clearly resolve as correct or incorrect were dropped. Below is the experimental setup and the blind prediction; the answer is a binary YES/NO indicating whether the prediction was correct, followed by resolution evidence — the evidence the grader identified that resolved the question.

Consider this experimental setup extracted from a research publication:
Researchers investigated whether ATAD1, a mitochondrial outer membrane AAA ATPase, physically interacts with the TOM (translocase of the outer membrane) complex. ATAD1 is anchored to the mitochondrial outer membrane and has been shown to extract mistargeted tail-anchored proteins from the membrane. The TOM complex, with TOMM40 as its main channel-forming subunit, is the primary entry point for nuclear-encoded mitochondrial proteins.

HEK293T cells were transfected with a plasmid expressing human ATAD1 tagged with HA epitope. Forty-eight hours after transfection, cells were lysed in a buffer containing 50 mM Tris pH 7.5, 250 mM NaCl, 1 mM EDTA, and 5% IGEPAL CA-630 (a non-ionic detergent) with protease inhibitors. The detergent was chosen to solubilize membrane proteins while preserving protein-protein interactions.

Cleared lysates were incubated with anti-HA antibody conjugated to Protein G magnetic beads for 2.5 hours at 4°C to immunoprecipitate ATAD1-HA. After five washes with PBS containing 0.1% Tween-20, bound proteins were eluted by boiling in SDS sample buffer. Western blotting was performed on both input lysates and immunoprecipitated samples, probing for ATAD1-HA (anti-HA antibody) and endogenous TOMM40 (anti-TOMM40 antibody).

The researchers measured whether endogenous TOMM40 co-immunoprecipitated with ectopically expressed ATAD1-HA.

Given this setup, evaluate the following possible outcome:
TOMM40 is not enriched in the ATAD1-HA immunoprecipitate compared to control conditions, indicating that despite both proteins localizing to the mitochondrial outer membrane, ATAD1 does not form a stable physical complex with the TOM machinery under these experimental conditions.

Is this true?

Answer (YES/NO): NO